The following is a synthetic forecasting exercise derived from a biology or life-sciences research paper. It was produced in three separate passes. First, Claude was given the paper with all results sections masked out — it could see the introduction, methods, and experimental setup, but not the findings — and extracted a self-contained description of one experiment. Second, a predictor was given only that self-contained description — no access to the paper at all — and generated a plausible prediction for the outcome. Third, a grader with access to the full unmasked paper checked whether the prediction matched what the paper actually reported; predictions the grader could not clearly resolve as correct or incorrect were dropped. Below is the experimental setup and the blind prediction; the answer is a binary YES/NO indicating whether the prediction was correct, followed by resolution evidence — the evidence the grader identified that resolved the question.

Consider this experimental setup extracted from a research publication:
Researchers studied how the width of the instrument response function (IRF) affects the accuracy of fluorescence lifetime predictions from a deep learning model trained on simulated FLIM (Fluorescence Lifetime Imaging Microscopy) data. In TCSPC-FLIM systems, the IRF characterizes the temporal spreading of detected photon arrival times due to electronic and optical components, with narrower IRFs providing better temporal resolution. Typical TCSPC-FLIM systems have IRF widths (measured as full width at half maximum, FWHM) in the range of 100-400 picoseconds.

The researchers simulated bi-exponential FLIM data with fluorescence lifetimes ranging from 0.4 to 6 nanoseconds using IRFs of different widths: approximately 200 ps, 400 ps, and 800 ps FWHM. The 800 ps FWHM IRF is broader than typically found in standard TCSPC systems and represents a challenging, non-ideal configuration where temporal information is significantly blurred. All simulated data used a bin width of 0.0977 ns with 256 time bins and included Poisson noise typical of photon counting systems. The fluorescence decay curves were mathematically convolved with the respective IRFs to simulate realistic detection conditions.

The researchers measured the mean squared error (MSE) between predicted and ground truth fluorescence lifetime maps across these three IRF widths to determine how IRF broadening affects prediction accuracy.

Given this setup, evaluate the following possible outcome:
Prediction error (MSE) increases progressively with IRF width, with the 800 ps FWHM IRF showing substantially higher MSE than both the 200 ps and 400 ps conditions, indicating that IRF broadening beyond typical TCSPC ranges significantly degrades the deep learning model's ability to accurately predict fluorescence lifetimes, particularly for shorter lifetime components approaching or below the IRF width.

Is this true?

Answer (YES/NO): NO